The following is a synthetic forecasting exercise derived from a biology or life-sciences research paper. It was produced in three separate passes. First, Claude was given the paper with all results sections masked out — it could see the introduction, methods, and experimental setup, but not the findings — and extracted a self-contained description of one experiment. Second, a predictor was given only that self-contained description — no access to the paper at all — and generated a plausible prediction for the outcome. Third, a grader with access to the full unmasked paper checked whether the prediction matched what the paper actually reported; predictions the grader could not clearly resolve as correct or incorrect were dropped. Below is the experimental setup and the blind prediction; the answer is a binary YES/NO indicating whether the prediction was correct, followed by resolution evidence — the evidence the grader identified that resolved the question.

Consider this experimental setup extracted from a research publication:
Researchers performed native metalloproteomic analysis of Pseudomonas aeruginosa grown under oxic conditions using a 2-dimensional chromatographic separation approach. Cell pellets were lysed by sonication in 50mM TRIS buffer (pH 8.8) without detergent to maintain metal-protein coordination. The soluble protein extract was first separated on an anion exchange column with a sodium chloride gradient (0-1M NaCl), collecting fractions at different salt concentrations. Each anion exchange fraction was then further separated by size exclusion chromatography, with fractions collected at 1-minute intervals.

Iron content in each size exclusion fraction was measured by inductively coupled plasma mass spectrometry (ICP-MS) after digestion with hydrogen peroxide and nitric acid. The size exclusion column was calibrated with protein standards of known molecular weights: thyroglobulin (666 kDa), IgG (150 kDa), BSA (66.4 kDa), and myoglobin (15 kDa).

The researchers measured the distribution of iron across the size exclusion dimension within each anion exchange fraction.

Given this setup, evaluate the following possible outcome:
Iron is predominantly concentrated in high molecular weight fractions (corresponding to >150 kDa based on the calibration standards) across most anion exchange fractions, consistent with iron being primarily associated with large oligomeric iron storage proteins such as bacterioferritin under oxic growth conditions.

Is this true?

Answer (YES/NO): NO